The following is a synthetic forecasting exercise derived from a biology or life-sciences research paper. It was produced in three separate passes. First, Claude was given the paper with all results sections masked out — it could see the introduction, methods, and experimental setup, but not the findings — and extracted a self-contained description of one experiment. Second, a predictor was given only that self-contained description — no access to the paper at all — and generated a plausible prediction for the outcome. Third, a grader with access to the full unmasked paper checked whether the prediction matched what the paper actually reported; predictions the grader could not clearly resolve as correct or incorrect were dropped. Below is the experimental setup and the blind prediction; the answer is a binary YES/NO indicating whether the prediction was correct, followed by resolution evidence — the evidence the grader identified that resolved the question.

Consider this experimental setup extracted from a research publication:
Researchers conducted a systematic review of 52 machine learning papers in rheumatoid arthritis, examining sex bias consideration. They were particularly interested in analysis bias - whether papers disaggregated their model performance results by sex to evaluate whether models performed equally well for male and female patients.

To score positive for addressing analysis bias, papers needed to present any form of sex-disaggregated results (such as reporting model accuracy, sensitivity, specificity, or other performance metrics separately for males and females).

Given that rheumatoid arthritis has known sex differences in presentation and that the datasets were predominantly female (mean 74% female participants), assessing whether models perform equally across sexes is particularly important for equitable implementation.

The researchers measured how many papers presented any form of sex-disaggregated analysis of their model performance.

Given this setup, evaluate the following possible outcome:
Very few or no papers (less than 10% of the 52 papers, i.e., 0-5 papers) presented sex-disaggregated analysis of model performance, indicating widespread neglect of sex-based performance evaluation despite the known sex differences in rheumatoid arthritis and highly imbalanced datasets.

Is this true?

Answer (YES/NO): YES